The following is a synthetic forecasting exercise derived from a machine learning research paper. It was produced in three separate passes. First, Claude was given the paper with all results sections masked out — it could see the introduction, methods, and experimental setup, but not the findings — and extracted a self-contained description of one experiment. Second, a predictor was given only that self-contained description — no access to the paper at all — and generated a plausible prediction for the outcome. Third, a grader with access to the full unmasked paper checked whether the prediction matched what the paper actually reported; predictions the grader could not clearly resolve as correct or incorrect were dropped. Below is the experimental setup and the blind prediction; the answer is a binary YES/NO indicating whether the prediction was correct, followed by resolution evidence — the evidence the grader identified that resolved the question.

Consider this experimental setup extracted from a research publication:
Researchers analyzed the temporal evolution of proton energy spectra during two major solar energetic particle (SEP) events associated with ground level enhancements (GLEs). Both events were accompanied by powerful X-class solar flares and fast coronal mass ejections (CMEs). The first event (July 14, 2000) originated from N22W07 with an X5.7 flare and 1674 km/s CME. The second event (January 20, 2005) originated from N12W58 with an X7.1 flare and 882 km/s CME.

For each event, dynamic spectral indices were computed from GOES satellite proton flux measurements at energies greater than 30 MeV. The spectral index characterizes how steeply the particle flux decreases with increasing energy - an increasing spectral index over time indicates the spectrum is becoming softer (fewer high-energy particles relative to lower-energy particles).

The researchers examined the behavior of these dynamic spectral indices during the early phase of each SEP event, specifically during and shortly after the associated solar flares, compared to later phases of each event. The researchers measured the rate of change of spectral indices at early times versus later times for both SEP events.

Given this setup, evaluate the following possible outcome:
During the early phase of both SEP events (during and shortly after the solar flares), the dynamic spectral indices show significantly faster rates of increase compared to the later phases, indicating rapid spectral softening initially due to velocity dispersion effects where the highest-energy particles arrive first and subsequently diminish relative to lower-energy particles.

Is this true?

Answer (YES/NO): NO